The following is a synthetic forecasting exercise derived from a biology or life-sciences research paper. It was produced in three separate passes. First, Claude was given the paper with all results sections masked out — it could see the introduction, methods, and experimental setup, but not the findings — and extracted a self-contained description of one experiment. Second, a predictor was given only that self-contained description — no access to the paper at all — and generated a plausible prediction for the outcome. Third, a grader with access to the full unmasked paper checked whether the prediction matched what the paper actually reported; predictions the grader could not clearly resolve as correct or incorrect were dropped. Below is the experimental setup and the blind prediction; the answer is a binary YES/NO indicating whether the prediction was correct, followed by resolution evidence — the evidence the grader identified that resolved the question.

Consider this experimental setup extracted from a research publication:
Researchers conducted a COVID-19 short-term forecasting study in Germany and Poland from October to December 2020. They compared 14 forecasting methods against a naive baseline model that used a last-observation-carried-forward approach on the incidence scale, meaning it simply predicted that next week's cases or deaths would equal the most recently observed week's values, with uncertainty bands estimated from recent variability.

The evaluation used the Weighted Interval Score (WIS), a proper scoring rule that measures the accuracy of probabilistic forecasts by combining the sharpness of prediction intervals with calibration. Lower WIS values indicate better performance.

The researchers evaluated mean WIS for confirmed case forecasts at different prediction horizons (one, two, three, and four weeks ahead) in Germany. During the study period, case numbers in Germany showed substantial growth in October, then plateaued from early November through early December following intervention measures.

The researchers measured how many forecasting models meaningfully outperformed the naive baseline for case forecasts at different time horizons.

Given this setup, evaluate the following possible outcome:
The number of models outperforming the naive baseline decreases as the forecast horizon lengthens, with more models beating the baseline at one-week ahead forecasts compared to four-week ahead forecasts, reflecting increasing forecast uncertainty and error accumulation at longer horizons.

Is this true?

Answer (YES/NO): YES